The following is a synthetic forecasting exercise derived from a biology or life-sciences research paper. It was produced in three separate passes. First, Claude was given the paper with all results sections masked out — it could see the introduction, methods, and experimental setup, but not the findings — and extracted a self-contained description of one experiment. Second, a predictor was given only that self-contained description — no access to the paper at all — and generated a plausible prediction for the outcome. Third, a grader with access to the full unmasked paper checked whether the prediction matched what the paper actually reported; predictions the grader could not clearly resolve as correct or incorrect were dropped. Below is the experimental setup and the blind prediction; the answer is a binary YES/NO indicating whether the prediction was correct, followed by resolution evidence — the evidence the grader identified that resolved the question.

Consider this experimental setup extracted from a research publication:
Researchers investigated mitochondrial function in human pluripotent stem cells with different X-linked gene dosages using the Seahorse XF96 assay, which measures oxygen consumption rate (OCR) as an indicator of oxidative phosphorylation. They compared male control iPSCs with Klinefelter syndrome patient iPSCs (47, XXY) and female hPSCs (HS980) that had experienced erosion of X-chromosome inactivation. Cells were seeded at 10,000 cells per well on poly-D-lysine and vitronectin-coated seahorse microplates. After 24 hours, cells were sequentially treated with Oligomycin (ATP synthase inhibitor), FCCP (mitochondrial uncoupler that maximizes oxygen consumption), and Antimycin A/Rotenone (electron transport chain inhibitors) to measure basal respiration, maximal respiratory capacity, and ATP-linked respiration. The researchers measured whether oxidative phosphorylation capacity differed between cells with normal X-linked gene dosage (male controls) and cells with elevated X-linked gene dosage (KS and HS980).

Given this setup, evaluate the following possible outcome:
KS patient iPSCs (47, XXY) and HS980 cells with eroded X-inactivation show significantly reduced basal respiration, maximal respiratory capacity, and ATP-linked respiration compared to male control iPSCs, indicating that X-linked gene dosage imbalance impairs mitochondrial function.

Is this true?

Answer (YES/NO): YES